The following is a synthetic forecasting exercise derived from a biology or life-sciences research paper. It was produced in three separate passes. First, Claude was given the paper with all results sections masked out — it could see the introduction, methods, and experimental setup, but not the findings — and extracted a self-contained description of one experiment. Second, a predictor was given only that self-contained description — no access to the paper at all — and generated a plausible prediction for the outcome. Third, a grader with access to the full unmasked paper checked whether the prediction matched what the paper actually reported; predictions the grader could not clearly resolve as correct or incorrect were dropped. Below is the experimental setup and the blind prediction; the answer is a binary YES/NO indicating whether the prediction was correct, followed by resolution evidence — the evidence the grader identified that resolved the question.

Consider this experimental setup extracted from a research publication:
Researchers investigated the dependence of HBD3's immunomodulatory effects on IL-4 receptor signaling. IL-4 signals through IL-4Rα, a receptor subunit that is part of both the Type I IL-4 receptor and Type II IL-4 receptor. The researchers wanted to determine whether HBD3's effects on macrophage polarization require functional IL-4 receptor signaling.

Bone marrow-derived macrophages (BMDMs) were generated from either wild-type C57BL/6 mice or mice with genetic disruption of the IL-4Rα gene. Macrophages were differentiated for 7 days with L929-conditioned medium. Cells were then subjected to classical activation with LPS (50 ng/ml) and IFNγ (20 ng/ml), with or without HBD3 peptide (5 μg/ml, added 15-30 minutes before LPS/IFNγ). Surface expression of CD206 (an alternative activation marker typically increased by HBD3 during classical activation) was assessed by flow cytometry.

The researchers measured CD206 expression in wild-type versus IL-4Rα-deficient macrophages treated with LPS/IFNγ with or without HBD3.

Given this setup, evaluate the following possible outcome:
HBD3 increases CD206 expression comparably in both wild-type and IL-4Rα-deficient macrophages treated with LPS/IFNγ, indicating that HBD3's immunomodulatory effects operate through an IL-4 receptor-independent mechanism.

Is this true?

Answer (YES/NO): NO